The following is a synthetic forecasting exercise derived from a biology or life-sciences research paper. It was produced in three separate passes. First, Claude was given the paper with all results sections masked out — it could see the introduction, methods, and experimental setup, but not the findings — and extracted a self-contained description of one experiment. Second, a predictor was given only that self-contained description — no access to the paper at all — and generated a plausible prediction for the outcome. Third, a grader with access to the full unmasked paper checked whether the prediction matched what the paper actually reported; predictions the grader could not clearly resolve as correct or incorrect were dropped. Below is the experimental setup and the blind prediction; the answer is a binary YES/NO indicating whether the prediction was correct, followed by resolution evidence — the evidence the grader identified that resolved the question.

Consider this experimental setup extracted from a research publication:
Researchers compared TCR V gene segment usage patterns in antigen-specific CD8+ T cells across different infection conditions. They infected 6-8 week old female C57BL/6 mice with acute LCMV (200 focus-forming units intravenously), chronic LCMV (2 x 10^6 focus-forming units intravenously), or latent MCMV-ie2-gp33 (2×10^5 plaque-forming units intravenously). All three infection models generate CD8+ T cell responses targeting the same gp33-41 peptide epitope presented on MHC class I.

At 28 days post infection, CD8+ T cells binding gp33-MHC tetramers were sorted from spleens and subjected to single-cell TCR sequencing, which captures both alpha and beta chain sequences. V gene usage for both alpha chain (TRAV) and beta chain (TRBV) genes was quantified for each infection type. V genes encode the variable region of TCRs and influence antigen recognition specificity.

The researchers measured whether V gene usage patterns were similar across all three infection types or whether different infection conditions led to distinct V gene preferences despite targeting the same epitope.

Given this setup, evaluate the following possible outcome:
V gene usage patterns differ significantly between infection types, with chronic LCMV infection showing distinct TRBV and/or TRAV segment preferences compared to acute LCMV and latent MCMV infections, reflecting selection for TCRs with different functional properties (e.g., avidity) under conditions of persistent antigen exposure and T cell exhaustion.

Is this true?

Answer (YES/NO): NO